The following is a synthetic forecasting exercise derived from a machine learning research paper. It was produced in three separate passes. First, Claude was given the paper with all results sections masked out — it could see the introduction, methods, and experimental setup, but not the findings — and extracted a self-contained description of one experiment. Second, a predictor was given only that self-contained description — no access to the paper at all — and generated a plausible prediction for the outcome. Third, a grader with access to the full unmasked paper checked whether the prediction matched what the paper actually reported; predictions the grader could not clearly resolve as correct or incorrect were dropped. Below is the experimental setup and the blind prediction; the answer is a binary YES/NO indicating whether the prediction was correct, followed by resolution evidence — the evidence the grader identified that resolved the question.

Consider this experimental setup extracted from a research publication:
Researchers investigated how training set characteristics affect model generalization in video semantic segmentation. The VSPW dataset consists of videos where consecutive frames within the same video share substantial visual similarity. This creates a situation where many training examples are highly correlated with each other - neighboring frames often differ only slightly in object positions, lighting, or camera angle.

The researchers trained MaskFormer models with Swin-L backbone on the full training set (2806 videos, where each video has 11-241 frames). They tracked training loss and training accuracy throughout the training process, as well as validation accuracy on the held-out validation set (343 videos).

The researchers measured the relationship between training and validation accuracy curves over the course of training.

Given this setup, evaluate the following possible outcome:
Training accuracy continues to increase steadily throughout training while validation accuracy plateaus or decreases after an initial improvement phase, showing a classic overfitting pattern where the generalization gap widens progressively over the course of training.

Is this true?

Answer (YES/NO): YES